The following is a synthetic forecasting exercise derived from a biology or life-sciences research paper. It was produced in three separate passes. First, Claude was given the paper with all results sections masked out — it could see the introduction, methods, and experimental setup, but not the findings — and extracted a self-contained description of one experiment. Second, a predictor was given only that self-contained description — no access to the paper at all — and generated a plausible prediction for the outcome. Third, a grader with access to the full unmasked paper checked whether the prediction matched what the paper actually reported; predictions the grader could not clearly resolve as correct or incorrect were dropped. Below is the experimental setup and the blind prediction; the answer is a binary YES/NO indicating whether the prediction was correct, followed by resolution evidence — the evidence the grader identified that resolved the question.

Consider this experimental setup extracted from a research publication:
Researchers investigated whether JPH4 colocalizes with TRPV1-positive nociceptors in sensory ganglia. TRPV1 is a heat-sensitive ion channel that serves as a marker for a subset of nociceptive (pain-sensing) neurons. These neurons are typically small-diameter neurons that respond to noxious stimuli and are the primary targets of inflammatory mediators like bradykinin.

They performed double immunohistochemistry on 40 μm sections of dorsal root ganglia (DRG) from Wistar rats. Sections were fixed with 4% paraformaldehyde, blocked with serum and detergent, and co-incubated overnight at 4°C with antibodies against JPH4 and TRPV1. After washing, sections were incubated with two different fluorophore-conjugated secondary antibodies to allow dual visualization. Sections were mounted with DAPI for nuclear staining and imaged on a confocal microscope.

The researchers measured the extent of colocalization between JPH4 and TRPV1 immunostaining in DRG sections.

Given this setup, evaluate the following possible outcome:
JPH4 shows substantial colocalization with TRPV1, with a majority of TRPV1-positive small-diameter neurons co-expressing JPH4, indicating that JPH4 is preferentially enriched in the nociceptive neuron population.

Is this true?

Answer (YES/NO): NO